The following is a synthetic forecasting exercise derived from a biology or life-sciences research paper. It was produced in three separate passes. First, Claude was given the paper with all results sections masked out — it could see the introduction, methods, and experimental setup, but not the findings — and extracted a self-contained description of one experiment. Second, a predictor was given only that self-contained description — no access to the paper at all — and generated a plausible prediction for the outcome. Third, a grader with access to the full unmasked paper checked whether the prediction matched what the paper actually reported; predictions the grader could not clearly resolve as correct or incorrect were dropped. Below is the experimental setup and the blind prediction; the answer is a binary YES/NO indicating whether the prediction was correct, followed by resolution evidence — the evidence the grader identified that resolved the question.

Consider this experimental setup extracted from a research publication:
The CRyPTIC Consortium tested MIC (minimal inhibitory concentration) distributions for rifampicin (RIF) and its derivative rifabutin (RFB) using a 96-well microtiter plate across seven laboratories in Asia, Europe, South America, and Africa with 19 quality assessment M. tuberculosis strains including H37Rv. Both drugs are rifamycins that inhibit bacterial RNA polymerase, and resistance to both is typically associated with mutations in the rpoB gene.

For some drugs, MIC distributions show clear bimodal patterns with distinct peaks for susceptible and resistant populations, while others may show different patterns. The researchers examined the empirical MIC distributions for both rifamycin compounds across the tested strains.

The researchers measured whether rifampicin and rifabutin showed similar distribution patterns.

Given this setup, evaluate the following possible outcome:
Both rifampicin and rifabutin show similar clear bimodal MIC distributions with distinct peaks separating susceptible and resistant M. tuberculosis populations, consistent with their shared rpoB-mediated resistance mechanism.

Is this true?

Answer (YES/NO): YES